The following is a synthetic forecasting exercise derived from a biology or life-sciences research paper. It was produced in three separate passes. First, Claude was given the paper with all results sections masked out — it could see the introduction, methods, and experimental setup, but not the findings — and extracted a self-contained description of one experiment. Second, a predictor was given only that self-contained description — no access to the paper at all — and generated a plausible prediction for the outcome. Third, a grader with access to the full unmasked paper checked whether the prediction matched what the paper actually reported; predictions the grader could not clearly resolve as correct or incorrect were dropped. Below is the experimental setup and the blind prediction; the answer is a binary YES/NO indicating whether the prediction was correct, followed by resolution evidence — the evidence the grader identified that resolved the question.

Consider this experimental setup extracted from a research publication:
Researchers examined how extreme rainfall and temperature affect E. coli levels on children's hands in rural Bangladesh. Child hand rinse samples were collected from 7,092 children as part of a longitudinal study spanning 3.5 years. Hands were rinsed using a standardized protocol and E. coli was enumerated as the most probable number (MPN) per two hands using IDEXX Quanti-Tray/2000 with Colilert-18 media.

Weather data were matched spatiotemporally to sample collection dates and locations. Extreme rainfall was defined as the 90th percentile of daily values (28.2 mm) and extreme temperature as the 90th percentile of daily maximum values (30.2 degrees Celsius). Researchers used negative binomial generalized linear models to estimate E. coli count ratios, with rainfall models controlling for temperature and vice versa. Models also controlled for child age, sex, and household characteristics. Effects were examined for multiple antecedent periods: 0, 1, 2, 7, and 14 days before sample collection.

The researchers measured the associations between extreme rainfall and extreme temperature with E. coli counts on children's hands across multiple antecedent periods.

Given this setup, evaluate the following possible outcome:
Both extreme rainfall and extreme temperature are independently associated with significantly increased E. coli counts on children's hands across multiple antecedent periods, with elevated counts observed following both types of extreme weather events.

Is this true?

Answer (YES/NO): NO